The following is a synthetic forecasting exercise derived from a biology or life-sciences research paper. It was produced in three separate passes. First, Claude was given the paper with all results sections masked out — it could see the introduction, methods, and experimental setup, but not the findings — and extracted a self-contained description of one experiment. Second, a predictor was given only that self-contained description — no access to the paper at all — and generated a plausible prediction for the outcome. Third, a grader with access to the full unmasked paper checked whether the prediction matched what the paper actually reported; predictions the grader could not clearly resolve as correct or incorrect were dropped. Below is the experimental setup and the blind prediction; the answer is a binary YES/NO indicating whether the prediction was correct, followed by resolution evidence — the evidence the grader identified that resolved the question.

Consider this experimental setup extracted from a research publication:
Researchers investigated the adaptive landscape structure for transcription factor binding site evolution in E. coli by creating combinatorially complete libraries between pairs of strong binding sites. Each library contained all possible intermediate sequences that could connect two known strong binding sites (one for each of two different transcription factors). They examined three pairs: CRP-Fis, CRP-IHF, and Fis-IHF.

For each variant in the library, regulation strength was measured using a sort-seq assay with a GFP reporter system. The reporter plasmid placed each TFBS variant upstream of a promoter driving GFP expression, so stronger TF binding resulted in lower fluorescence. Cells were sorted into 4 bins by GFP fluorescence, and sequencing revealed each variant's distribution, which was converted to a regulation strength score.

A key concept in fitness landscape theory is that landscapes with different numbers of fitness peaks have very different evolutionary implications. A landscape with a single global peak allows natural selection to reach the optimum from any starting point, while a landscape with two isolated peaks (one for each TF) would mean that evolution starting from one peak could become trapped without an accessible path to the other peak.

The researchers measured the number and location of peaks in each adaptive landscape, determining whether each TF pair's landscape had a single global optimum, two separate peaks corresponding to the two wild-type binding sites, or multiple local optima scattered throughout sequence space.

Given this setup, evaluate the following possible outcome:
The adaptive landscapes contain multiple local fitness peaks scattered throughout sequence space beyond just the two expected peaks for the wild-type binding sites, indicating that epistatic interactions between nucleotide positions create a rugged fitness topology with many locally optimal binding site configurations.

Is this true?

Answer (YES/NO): NO